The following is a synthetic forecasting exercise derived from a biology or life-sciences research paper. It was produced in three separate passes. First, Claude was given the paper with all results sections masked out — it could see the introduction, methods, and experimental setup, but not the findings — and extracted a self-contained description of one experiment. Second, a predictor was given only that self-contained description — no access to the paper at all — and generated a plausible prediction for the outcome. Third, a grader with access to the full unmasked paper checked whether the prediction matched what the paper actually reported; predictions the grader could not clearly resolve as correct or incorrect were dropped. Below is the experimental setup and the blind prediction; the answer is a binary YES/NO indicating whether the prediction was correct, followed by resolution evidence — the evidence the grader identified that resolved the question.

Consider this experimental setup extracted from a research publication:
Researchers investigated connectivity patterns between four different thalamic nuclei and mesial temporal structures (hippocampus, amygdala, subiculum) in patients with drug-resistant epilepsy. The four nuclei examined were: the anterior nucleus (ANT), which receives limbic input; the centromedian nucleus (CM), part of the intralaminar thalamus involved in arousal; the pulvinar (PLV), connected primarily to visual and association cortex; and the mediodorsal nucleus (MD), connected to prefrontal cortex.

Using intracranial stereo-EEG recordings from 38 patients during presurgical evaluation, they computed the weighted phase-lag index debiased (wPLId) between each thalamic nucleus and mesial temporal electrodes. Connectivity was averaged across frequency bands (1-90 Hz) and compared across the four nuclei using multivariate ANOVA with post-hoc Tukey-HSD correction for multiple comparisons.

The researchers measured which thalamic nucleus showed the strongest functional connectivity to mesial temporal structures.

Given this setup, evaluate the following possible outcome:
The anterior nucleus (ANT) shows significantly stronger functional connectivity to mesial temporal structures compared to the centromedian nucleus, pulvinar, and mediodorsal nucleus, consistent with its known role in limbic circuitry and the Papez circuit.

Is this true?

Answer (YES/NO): NO